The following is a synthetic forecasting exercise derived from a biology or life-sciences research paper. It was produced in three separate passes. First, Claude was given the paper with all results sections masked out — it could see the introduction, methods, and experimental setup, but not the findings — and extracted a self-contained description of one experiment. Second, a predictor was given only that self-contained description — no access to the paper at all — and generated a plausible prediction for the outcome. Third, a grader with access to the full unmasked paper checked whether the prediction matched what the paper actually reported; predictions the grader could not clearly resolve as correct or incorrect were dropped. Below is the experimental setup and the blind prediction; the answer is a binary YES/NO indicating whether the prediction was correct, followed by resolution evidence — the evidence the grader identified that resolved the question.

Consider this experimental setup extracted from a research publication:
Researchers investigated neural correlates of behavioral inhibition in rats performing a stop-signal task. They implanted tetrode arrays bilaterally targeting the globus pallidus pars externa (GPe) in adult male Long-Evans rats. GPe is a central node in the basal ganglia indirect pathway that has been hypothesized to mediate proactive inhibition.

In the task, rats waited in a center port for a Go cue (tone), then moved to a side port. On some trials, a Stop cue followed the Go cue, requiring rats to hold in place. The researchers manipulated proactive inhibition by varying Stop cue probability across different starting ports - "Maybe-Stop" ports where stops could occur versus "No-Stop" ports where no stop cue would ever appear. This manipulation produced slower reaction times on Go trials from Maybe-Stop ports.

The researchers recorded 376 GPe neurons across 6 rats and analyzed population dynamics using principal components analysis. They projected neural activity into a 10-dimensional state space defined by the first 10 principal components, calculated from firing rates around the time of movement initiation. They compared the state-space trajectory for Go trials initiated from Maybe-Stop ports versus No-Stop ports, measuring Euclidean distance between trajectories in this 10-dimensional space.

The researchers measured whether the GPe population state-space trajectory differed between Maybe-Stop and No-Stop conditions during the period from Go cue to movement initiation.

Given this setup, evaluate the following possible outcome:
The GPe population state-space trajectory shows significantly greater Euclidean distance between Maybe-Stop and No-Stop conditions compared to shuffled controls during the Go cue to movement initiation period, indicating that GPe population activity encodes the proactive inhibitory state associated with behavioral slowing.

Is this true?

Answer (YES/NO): YES